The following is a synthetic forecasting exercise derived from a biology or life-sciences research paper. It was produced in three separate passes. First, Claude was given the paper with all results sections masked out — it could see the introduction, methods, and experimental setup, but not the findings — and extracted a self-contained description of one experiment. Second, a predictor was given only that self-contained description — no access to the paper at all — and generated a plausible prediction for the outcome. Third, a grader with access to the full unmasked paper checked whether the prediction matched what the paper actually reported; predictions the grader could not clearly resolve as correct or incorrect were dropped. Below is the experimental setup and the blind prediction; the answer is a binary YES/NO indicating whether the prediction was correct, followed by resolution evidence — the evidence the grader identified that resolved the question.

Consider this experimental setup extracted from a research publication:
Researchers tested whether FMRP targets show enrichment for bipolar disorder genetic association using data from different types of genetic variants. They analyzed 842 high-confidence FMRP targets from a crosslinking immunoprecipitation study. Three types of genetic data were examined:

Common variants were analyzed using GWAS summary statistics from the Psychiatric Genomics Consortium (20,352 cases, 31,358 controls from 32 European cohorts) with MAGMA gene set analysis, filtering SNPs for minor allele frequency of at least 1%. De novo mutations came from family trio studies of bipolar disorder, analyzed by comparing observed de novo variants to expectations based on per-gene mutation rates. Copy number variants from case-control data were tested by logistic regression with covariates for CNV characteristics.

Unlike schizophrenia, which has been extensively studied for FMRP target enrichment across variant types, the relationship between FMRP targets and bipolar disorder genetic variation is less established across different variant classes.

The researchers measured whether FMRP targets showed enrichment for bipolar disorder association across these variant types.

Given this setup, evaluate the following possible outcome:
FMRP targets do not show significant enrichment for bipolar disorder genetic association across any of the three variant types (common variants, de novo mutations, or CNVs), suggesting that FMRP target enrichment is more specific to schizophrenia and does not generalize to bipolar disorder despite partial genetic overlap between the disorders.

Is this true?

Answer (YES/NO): NO